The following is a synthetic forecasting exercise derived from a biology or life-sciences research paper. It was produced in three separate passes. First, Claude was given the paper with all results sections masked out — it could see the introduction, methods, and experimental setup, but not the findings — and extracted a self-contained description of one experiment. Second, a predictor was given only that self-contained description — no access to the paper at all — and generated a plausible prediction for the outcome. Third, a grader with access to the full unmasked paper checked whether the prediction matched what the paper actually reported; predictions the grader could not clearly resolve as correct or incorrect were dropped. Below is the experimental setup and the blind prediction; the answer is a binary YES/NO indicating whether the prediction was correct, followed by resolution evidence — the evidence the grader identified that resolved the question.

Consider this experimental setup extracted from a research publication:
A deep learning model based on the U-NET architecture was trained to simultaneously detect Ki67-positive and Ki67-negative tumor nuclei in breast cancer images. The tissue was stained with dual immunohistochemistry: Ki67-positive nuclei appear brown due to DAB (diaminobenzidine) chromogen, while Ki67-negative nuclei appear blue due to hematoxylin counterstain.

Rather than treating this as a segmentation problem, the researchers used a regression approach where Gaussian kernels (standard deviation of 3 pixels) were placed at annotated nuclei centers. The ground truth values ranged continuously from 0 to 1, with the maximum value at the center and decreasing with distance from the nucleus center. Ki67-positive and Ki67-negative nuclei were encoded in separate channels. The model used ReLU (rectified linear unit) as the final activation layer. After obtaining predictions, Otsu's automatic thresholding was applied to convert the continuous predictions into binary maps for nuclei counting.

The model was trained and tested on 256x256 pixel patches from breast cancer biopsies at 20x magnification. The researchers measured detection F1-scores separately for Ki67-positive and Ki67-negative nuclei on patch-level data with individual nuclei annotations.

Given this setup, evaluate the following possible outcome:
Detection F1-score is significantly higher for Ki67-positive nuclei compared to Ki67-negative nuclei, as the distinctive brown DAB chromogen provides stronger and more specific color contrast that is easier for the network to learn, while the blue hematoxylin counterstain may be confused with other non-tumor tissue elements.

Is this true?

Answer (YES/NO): NO